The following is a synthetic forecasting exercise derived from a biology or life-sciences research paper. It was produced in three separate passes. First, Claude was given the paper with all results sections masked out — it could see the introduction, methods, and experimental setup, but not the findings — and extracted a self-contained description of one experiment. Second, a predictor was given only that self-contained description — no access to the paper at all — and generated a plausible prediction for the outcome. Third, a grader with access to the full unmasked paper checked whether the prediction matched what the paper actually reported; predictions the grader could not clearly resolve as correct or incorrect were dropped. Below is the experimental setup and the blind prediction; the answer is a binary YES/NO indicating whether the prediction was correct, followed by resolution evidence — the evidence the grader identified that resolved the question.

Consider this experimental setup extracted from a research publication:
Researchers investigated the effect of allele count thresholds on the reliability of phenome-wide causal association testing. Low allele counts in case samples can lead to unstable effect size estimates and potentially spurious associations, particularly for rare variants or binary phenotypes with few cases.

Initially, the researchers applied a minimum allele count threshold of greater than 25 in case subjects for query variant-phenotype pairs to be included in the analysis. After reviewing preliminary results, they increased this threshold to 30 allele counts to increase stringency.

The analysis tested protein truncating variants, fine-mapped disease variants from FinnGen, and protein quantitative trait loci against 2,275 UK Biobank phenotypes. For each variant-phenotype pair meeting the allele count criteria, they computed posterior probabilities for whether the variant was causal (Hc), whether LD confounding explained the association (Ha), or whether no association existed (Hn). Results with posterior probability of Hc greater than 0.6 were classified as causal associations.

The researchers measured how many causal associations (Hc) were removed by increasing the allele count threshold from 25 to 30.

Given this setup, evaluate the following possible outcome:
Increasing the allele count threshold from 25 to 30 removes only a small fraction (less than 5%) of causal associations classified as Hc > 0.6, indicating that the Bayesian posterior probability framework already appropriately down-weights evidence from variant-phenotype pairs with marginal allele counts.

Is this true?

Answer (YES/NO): YES